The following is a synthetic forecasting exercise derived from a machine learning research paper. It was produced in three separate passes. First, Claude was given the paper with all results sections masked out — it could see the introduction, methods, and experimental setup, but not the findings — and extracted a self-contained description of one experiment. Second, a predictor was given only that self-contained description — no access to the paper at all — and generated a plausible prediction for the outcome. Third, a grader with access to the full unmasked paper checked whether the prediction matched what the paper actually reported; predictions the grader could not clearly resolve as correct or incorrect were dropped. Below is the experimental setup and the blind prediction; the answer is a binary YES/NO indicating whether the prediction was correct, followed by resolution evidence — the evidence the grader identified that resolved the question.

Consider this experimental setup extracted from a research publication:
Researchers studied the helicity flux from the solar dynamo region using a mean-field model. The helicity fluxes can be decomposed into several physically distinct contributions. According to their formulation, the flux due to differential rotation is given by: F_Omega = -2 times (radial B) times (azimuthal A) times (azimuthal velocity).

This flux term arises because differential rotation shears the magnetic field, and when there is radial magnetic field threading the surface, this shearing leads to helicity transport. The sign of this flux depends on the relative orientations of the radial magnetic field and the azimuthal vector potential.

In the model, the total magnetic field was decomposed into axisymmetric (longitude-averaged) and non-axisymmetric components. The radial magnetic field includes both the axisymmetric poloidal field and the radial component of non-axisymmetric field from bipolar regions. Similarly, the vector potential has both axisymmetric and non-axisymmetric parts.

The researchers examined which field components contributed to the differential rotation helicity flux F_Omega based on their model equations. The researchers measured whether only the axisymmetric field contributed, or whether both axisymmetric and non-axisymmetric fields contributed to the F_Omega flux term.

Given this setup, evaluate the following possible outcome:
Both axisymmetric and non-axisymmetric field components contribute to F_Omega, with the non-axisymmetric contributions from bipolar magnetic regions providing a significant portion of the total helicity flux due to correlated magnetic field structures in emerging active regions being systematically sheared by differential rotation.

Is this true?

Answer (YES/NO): YES